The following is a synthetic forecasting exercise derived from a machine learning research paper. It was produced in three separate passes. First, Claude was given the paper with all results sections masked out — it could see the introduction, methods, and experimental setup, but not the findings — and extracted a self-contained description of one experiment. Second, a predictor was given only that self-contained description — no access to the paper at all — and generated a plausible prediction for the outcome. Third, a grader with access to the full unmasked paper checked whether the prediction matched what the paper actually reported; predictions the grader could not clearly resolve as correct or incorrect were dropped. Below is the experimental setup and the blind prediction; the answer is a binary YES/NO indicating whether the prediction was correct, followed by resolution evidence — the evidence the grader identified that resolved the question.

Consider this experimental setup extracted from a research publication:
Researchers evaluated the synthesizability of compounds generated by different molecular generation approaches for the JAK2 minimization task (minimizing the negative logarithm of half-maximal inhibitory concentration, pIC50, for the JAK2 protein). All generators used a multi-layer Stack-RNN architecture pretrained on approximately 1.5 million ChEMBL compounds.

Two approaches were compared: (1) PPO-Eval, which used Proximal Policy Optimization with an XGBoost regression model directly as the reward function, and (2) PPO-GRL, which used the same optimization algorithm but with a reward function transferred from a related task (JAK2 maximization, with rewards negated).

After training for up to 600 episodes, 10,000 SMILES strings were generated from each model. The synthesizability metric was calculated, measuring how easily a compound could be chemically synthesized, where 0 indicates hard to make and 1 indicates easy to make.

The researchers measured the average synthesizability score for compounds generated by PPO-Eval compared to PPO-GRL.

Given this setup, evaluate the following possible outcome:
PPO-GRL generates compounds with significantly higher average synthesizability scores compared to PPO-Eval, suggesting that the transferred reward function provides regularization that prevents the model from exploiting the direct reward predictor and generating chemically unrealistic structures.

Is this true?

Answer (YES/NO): YES